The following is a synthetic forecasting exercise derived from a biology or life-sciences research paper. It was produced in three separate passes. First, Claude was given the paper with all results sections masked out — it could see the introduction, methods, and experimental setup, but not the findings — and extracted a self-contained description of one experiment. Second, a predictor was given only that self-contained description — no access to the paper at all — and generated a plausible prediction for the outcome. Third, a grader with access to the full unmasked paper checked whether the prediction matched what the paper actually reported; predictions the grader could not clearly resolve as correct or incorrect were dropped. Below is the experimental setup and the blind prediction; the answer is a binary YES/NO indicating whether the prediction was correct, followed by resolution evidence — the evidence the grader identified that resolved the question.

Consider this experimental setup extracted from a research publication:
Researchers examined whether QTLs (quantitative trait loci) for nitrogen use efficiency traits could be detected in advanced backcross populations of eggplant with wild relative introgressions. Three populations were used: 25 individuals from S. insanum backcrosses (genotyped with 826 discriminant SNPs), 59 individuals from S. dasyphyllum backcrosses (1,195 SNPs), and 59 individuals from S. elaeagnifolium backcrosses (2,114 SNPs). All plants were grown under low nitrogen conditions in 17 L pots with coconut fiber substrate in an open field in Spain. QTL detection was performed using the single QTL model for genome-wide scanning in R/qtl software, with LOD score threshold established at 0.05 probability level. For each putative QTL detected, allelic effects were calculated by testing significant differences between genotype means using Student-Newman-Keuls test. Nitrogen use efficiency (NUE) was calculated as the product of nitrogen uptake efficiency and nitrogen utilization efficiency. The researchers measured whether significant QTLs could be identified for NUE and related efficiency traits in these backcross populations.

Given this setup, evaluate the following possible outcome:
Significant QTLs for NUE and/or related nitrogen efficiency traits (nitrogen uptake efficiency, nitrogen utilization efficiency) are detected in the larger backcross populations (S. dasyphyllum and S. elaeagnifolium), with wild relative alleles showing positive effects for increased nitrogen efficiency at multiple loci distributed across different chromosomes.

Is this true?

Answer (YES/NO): NO